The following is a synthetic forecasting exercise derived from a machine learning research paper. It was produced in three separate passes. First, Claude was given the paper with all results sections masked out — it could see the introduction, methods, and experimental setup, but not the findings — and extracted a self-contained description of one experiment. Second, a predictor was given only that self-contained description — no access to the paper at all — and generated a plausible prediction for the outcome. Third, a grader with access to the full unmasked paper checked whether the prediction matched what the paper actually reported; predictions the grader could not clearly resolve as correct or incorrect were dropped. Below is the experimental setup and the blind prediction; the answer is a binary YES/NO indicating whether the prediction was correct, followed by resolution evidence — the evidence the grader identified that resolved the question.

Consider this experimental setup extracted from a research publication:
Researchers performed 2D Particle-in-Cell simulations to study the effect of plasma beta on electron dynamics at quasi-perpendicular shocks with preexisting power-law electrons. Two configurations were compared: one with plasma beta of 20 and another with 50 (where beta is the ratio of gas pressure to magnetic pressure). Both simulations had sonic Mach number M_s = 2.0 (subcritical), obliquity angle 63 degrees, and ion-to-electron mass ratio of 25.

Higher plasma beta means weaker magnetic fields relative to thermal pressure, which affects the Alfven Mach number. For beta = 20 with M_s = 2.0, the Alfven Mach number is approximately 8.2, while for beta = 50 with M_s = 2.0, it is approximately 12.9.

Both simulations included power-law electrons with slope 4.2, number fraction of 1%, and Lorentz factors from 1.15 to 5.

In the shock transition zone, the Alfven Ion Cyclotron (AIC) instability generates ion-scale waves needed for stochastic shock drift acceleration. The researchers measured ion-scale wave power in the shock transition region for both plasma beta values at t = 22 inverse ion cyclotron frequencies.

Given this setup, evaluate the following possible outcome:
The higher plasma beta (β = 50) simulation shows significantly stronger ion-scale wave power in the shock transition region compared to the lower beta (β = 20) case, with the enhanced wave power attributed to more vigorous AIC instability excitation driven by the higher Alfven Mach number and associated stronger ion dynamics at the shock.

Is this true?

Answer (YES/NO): NO